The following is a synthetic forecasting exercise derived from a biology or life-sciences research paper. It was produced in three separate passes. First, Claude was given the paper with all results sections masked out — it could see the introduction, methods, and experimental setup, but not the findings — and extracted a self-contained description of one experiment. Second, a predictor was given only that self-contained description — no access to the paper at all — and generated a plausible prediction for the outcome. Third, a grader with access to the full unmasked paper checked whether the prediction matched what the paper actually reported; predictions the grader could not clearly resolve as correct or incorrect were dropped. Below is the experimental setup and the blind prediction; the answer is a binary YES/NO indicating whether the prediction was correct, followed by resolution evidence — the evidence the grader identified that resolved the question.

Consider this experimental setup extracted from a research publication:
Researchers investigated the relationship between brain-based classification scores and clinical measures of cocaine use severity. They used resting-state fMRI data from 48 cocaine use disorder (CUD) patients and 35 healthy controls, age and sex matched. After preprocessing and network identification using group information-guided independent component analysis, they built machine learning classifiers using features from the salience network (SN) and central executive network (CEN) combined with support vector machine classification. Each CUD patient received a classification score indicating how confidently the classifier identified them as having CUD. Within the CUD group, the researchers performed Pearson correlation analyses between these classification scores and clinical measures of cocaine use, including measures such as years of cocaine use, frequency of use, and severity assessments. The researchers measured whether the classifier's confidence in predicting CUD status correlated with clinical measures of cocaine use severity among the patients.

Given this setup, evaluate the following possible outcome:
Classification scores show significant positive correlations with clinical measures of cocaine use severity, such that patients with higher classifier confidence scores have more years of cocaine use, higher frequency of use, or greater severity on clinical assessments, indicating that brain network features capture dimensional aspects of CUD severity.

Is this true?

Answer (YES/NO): NO